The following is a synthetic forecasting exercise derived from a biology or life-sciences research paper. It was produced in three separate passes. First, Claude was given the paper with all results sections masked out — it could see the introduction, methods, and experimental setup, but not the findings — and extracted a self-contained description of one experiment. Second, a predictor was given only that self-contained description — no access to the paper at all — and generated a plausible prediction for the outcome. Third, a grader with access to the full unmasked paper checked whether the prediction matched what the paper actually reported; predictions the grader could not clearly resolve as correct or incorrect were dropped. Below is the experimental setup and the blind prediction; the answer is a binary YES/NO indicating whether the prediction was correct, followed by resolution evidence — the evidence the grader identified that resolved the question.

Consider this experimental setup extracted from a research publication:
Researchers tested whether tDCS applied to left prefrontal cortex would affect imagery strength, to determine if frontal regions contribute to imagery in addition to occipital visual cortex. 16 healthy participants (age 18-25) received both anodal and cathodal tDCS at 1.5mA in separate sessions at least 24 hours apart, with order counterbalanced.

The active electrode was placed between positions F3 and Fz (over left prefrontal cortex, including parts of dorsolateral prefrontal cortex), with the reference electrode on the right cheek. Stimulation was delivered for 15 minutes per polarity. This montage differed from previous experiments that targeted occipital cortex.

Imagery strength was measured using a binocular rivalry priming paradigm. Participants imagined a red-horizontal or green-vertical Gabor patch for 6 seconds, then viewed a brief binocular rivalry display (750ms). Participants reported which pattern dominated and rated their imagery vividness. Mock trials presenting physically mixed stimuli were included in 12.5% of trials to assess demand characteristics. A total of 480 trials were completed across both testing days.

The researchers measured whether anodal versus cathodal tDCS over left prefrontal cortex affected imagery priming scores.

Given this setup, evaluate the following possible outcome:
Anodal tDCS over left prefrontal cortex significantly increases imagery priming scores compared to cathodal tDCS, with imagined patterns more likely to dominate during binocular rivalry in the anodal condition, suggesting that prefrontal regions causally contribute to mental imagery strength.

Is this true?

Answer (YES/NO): NO